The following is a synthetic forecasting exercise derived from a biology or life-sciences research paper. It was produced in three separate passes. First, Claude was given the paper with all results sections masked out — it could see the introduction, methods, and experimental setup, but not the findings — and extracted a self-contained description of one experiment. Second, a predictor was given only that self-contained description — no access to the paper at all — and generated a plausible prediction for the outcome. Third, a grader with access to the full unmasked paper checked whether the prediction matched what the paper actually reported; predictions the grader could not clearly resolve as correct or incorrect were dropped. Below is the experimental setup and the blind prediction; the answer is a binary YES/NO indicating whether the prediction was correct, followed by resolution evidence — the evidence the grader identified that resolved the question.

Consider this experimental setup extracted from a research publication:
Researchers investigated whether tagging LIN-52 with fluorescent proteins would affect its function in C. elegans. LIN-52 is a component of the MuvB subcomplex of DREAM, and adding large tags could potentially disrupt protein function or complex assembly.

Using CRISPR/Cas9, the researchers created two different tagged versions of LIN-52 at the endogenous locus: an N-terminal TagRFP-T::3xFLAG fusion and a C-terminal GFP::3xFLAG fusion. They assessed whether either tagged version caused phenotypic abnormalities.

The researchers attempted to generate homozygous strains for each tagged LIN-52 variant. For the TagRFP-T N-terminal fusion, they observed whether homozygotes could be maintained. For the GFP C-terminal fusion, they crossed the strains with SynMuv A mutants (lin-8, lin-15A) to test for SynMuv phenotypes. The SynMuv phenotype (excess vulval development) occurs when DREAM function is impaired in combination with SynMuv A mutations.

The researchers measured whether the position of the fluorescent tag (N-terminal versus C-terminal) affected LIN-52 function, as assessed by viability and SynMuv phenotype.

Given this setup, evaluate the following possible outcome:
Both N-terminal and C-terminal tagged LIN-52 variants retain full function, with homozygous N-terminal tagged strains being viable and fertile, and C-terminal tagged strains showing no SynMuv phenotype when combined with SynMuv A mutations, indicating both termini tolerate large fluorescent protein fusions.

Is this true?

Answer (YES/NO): NO